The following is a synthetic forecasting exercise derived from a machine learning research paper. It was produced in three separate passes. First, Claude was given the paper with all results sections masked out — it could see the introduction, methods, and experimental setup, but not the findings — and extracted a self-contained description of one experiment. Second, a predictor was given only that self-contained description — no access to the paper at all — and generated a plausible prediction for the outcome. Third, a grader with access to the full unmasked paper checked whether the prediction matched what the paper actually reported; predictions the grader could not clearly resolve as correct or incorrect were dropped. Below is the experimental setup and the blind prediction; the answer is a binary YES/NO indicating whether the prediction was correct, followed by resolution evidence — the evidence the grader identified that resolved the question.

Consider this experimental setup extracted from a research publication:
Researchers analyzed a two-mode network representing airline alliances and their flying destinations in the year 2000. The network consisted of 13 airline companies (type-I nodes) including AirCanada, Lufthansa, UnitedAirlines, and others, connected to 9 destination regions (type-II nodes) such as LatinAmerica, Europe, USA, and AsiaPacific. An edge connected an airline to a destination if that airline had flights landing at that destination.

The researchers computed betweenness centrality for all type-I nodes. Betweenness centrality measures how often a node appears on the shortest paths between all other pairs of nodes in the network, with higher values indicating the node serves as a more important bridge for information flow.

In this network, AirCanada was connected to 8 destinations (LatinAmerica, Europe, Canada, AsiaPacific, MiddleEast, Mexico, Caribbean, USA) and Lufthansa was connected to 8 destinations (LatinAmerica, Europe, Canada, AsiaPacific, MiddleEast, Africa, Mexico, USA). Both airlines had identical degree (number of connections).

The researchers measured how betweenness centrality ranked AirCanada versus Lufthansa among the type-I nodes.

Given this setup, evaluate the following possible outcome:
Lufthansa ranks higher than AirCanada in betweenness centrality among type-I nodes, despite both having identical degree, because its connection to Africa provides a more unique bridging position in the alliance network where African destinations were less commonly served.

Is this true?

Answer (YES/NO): NO